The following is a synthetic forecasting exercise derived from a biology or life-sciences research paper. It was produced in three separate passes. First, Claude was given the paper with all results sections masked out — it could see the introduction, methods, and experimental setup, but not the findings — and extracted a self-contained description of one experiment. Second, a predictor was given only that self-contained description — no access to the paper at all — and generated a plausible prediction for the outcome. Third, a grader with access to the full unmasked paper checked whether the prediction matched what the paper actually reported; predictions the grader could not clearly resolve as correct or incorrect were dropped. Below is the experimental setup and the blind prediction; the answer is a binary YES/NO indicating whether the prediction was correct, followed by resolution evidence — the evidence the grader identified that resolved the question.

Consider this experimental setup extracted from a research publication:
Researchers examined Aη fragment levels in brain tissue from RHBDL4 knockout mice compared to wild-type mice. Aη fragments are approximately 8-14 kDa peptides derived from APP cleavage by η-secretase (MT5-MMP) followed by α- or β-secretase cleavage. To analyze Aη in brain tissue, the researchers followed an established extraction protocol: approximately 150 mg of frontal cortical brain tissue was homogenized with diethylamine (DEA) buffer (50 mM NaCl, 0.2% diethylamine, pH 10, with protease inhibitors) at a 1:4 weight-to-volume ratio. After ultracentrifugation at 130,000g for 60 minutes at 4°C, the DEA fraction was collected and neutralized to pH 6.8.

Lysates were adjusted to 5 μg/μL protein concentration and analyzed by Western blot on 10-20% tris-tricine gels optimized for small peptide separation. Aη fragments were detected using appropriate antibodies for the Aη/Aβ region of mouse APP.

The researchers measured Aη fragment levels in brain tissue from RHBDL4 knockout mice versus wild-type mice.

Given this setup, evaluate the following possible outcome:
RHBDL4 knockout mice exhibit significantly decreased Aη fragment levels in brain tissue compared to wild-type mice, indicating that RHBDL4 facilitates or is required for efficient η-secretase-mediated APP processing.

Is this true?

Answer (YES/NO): NO